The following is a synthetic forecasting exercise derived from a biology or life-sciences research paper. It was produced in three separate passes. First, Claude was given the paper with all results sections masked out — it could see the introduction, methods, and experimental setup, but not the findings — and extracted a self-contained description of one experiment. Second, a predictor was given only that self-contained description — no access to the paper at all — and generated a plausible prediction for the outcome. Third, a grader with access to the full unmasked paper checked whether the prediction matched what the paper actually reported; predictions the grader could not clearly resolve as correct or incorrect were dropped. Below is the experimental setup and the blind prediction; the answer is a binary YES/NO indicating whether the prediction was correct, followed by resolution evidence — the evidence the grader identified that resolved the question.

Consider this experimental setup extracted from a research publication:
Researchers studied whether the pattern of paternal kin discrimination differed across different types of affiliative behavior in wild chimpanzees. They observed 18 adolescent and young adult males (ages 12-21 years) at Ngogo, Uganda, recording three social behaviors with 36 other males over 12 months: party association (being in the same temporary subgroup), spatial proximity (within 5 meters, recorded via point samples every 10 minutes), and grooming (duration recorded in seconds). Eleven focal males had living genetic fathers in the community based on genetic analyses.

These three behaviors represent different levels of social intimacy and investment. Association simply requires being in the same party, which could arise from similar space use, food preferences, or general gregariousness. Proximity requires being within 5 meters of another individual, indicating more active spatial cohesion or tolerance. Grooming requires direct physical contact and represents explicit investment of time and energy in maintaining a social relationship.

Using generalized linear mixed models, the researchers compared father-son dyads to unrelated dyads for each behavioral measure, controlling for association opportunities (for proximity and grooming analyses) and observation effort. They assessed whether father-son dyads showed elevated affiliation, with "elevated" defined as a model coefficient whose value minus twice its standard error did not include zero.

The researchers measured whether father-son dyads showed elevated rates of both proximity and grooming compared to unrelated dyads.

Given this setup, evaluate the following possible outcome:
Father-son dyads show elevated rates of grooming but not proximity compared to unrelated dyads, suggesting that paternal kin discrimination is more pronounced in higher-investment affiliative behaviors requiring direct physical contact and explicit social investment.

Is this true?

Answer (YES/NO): NO